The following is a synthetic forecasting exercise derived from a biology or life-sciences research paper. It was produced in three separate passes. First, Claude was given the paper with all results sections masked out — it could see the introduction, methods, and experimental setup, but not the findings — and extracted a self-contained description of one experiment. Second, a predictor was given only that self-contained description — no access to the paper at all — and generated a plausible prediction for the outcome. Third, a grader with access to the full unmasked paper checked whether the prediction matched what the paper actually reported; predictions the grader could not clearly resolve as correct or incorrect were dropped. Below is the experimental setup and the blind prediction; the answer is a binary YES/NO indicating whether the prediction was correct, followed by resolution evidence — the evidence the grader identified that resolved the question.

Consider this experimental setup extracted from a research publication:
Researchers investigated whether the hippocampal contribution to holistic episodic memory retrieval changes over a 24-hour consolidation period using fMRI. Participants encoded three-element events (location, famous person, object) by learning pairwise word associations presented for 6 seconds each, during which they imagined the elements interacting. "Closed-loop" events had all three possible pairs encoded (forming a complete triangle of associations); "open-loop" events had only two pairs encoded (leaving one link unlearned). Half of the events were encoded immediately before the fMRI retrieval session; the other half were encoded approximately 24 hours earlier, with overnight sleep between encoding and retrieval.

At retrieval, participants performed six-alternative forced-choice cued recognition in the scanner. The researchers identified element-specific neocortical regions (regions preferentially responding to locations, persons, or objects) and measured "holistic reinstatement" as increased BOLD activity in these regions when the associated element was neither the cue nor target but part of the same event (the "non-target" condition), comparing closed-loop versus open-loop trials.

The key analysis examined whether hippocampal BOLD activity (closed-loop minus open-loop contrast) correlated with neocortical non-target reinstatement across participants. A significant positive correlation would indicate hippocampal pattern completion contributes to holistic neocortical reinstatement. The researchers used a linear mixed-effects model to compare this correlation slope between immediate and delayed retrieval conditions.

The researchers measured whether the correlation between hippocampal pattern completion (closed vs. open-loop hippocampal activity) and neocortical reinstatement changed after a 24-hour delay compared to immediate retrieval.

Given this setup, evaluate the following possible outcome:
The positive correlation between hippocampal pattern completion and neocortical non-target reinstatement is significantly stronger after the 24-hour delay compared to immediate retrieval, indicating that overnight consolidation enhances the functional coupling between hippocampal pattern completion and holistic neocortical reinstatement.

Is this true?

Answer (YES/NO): NO